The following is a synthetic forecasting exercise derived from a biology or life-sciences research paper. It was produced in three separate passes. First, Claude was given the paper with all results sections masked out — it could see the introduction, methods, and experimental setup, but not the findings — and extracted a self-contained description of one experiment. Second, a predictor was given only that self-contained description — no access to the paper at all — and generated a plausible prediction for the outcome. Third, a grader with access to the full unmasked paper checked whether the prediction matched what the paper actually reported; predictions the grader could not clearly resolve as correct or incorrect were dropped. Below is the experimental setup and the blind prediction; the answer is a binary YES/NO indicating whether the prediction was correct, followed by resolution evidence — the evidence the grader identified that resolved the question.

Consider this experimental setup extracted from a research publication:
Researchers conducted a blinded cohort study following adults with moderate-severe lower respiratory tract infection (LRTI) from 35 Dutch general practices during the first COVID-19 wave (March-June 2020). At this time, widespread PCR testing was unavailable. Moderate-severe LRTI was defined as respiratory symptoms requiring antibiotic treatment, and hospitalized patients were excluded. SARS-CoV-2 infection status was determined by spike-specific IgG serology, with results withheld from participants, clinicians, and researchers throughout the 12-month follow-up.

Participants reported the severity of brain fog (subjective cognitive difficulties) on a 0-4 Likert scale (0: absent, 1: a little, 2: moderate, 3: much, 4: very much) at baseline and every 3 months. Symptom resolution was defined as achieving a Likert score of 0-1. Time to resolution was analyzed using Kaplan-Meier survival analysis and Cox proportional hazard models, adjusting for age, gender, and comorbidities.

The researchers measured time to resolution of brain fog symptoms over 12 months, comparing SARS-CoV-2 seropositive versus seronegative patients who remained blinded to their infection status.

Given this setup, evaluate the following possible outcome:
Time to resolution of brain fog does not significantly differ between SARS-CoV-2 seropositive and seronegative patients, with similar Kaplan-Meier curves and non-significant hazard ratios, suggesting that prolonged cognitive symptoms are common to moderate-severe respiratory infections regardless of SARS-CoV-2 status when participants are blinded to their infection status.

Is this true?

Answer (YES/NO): YES